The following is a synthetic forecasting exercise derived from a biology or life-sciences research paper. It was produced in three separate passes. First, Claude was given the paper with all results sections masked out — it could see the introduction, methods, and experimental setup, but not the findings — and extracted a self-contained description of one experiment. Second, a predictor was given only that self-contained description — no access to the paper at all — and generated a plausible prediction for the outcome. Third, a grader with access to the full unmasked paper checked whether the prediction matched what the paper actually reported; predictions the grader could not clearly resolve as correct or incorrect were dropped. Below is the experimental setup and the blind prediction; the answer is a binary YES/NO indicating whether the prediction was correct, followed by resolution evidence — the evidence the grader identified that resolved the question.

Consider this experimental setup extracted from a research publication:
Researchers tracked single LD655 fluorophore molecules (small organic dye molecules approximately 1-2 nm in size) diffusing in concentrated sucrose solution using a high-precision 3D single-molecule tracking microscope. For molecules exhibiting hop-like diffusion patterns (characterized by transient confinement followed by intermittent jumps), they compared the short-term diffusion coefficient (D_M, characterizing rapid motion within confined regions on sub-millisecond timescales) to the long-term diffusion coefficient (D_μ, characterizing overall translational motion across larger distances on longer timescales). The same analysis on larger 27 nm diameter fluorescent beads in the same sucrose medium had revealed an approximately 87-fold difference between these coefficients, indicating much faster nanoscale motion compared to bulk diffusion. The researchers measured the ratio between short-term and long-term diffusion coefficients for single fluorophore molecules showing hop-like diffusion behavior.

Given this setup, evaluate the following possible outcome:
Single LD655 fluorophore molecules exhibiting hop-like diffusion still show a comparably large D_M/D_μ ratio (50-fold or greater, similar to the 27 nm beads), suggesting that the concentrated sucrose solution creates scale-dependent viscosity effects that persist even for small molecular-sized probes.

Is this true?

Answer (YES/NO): NO